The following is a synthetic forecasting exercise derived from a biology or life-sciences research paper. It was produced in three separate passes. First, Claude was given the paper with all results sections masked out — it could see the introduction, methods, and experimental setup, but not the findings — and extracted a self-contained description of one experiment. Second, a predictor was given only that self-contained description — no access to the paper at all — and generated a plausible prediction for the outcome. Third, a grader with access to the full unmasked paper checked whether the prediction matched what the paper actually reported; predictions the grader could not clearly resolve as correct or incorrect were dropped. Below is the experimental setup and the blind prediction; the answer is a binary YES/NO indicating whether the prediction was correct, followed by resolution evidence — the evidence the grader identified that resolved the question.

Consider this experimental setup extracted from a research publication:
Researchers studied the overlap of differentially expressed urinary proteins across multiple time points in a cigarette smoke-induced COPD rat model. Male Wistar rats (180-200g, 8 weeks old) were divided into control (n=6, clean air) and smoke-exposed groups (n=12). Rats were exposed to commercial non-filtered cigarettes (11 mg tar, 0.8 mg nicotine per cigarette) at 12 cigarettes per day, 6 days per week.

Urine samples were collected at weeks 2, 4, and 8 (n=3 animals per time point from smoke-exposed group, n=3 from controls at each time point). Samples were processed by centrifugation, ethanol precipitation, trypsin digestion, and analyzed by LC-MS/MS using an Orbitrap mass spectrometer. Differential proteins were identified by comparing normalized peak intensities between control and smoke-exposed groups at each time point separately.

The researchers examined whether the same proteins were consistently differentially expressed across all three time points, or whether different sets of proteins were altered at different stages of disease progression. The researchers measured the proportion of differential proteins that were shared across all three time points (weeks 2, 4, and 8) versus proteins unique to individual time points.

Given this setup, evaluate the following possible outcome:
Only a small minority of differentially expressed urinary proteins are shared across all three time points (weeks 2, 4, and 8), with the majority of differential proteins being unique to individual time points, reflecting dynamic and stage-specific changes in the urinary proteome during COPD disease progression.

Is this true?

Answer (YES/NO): YES